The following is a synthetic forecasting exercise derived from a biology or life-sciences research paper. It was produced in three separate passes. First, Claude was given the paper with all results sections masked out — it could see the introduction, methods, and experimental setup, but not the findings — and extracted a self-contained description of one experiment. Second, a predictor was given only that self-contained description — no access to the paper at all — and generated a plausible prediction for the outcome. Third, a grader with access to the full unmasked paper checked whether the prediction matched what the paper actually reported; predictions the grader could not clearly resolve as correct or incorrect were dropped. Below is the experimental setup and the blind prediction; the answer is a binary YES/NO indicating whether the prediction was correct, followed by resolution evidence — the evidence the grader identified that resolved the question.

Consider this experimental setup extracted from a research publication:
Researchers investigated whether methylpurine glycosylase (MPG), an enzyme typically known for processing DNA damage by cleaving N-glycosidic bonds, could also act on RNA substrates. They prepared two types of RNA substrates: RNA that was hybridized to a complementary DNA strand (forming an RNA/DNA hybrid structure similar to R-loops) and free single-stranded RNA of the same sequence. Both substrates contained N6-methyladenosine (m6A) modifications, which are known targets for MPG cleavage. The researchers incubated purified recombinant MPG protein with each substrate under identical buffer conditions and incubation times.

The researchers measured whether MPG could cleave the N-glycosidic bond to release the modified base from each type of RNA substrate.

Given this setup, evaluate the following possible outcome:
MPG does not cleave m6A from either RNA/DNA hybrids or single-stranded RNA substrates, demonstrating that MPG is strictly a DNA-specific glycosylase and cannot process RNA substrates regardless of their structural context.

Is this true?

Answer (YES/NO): NO